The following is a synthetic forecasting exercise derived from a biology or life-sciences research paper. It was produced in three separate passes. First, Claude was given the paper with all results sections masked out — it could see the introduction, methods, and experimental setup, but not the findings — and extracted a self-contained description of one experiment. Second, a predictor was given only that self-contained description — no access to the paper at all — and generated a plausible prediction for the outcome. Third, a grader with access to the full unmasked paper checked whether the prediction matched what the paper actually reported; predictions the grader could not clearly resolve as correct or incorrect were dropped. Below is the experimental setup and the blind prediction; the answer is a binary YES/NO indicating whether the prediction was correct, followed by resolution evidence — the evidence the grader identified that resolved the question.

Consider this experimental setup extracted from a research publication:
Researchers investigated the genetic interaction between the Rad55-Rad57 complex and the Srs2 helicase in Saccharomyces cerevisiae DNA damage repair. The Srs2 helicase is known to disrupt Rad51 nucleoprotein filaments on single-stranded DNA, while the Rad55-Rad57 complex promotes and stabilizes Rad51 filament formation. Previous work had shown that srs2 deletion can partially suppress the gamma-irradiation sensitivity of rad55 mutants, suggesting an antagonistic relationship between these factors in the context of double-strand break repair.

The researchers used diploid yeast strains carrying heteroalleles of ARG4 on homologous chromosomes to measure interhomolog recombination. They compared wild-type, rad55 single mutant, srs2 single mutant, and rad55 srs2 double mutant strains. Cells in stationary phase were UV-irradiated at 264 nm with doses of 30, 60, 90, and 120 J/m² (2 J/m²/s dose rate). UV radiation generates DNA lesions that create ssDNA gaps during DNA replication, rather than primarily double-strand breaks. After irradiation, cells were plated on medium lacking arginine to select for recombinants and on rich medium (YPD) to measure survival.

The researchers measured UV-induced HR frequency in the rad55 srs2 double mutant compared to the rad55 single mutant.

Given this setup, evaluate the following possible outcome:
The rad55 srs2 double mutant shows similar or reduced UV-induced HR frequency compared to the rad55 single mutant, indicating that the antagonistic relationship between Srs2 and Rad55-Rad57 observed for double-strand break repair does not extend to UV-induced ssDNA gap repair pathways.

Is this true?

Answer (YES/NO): YES